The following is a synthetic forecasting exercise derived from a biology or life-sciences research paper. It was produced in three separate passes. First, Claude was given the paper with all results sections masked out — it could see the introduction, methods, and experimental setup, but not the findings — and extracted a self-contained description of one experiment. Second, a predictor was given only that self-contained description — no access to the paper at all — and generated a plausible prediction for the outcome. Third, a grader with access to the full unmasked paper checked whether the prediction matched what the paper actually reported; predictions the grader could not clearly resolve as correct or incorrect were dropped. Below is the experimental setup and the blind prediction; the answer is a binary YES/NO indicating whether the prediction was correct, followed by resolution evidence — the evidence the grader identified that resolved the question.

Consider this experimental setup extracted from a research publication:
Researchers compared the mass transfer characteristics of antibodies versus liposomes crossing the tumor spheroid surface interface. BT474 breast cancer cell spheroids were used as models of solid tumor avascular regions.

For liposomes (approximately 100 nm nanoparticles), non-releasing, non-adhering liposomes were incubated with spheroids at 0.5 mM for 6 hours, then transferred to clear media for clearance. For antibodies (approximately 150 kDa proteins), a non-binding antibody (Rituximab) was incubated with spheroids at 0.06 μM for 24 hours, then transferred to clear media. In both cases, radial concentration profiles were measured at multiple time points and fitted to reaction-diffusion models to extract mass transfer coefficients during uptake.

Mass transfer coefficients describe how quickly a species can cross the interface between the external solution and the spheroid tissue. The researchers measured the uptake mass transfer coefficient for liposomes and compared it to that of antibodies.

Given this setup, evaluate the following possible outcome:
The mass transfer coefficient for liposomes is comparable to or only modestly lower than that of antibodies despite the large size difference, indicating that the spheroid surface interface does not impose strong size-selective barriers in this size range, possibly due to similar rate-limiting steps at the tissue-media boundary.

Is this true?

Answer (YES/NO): NO